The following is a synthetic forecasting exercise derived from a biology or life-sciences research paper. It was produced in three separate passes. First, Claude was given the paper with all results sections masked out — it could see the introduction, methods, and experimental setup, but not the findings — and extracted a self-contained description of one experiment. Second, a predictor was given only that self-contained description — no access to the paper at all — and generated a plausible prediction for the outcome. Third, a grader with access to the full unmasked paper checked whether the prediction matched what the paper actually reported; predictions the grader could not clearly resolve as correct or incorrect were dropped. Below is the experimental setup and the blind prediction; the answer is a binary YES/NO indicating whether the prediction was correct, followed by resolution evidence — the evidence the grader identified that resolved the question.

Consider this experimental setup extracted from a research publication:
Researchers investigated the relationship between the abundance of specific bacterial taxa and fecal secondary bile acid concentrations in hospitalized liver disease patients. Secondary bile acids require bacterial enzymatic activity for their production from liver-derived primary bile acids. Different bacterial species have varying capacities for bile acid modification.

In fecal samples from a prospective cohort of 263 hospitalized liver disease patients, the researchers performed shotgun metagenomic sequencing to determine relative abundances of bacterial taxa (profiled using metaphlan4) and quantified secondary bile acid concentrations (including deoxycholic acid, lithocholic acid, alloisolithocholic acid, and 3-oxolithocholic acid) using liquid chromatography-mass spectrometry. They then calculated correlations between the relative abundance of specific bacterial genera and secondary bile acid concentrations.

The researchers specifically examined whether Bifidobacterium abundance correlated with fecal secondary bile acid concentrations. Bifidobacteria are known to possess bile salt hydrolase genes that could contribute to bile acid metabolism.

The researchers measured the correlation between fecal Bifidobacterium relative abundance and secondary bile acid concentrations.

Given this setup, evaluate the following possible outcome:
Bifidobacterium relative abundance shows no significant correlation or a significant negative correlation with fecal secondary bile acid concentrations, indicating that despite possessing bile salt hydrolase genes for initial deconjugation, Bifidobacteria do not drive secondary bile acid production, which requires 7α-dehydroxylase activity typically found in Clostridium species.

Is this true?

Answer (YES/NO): NO